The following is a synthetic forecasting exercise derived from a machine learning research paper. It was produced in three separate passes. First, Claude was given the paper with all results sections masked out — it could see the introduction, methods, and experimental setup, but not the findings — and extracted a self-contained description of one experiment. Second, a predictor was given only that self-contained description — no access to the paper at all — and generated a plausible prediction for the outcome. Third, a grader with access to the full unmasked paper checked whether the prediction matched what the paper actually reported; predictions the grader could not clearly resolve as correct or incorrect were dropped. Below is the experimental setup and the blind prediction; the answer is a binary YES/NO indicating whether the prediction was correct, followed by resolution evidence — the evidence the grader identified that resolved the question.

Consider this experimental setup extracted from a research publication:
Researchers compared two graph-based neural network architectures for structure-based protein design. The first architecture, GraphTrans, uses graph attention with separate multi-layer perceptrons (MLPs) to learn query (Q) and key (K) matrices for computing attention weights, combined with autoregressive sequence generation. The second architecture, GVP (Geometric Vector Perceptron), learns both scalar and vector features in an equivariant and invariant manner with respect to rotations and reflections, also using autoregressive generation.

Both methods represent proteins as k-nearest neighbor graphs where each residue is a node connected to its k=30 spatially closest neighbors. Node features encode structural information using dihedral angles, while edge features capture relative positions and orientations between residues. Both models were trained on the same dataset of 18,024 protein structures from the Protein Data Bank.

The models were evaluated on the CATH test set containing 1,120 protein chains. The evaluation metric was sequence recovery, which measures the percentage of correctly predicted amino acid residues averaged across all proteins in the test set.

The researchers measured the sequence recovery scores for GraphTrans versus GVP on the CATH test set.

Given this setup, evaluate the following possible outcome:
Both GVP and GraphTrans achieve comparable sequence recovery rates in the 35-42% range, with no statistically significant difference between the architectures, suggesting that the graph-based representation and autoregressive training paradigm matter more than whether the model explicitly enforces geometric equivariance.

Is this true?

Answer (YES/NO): NO